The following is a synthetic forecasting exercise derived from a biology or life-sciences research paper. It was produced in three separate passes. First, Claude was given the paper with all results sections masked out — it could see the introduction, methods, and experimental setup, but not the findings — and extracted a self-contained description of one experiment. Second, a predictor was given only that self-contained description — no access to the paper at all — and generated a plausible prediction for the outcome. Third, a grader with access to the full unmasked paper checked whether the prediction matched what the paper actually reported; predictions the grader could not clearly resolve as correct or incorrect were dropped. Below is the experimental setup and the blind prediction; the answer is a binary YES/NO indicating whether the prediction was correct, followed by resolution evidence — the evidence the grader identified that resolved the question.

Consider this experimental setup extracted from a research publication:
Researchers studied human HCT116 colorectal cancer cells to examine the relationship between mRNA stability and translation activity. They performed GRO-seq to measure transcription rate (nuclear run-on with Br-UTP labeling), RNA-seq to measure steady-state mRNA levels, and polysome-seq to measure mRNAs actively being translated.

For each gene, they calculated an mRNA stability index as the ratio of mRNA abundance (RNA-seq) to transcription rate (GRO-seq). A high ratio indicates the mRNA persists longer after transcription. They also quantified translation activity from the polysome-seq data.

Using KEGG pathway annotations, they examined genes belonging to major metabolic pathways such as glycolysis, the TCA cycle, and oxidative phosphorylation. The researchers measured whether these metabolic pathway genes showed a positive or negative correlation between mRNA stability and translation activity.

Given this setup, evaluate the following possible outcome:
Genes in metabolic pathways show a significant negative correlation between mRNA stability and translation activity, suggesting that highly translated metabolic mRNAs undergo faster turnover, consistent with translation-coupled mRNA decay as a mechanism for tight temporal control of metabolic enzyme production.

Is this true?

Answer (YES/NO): NO